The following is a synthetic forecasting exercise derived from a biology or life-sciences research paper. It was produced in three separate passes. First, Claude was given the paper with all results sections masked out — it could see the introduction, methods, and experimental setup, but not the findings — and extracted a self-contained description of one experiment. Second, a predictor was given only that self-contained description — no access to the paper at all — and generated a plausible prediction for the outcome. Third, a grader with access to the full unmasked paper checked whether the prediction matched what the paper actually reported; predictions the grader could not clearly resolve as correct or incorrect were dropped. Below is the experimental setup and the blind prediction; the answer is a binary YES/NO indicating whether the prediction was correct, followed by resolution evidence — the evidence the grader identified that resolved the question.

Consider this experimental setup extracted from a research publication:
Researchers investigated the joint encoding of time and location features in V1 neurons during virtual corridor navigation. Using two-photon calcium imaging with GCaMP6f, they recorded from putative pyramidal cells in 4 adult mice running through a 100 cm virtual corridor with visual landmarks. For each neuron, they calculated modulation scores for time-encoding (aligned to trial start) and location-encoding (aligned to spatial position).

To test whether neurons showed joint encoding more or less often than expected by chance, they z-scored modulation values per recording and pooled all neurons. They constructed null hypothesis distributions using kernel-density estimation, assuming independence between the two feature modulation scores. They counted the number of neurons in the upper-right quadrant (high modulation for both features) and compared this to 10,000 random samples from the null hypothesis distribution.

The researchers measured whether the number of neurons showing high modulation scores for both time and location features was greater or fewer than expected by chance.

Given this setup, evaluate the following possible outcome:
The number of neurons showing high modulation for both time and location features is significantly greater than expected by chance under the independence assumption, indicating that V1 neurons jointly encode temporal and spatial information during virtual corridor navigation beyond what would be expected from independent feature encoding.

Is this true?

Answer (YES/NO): YES